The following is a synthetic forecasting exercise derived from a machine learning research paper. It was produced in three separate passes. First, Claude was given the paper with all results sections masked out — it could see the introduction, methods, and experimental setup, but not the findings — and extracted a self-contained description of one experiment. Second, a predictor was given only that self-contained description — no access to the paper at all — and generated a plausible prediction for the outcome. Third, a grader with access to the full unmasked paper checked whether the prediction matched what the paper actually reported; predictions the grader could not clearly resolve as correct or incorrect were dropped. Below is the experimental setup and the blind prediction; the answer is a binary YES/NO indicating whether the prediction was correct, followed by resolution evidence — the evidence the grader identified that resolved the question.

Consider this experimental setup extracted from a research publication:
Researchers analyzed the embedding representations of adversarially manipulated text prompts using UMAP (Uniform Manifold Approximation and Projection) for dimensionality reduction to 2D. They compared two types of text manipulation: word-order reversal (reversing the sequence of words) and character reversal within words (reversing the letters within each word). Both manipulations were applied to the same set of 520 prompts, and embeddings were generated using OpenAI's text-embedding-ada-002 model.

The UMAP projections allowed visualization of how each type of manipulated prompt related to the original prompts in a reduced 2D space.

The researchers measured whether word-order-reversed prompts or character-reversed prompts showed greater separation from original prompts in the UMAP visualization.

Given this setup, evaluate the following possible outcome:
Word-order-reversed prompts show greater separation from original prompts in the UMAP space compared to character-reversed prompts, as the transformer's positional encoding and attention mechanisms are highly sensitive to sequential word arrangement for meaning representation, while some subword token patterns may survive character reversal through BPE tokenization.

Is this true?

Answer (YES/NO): NO